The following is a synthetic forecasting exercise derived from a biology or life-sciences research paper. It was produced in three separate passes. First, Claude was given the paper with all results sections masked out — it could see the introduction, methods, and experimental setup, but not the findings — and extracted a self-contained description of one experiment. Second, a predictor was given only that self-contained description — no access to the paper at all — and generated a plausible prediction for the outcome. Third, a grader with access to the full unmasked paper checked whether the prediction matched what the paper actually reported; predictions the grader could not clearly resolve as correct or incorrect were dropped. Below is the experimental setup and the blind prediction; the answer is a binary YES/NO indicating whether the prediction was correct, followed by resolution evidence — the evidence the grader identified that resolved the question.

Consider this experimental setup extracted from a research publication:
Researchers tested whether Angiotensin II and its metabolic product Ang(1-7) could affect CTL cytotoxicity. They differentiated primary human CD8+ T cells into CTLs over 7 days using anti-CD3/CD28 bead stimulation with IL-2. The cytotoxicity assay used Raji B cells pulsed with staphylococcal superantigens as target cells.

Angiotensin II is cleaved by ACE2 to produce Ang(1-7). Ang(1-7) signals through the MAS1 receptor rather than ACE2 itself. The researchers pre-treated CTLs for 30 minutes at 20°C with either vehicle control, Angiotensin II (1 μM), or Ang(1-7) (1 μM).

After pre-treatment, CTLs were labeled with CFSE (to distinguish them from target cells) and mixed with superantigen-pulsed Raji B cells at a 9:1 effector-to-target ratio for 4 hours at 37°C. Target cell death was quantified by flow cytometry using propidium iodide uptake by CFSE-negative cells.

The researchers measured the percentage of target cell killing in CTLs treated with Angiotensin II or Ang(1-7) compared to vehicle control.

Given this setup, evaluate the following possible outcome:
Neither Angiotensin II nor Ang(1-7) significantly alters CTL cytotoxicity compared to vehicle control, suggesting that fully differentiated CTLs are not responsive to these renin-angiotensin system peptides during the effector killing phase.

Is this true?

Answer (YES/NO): NO